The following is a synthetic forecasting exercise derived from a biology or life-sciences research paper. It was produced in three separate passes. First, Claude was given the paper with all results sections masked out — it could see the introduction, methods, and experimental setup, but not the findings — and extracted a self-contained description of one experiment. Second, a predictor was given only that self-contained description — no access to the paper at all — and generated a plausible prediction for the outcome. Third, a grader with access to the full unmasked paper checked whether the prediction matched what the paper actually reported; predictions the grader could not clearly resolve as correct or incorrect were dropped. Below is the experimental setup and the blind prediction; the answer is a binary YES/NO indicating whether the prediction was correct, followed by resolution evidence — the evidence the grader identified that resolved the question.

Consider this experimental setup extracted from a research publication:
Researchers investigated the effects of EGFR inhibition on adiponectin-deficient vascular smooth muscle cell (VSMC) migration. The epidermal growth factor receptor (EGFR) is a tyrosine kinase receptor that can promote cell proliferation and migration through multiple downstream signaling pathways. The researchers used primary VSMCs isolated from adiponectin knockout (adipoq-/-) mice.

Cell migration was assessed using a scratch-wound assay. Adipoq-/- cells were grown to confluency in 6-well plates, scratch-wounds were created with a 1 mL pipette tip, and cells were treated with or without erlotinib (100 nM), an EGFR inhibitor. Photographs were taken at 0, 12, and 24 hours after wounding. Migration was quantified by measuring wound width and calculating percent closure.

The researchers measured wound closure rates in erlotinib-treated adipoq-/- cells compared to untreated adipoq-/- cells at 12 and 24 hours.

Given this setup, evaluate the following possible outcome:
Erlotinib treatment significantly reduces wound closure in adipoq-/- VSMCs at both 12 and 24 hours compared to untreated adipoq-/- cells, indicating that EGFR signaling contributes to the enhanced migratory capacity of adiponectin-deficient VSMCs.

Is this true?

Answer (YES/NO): NO